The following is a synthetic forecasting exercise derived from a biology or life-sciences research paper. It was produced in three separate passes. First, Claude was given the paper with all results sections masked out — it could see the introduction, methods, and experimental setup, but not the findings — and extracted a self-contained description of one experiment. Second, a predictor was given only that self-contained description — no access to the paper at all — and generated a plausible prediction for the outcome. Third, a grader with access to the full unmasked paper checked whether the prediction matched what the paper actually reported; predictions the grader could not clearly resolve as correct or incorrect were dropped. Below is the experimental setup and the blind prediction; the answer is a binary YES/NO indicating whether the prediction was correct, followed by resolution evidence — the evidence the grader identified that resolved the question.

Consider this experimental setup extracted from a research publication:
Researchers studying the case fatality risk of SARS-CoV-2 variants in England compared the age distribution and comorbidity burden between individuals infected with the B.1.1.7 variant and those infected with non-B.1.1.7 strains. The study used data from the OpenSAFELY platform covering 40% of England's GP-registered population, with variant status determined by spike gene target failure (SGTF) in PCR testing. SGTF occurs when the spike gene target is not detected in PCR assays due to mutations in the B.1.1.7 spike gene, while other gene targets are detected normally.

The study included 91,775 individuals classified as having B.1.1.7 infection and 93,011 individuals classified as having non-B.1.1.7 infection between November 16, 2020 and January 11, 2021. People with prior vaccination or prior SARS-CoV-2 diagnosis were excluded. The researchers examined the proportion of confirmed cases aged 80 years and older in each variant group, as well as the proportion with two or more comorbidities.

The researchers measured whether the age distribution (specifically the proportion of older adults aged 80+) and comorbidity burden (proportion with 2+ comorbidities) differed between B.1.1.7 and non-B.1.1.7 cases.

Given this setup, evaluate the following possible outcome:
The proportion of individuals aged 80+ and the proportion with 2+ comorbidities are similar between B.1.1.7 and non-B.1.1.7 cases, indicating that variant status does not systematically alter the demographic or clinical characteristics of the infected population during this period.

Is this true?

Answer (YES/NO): NO